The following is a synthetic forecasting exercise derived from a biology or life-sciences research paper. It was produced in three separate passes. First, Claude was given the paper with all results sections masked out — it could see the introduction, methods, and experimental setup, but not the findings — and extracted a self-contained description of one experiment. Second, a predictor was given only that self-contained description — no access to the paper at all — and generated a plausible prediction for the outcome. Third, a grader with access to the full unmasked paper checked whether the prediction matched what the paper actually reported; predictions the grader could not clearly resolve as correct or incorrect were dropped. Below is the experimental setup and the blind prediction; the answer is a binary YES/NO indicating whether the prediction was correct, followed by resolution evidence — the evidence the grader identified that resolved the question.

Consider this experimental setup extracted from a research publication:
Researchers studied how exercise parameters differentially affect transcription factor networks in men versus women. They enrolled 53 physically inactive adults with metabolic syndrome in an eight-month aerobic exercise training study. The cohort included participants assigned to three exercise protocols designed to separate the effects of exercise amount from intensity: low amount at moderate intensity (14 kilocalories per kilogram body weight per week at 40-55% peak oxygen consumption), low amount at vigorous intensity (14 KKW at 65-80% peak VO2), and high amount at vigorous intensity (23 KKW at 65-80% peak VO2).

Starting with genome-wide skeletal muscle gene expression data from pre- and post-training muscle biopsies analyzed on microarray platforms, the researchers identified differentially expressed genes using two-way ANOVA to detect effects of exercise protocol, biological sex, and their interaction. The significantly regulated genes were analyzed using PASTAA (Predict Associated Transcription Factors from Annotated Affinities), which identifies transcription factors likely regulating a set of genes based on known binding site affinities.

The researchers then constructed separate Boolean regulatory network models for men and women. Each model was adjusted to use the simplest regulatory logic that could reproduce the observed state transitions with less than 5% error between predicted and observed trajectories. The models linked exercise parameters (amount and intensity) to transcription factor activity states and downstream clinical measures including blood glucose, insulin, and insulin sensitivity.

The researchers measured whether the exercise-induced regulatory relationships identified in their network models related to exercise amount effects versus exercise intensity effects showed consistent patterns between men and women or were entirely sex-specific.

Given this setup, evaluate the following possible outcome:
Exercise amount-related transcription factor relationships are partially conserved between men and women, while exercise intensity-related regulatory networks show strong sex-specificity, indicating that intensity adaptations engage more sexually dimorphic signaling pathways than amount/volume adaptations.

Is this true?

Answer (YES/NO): NO